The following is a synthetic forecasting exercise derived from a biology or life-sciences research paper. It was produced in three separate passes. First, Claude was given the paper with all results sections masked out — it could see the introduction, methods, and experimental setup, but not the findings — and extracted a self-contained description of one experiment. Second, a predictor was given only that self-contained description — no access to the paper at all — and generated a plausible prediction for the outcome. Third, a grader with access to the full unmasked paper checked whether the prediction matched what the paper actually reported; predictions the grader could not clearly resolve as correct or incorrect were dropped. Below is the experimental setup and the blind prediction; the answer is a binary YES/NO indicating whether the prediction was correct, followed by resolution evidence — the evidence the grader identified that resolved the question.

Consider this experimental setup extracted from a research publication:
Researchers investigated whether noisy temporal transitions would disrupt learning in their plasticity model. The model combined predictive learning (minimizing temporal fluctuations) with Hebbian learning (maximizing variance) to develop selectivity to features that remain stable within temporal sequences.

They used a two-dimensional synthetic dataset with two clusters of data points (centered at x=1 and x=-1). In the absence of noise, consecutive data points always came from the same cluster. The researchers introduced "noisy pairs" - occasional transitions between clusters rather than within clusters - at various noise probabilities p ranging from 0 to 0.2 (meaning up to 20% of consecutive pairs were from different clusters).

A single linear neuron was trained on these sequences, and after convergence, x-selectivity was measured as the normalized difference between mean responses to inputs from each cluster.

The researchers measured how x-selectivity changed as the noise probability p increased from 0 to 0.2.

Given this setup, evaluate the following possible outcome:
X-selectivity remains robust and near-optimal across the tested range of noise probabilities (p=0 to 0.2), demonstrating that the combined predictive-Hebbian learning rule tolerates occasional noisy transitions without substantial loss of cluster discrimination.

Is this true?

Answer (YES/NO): YES